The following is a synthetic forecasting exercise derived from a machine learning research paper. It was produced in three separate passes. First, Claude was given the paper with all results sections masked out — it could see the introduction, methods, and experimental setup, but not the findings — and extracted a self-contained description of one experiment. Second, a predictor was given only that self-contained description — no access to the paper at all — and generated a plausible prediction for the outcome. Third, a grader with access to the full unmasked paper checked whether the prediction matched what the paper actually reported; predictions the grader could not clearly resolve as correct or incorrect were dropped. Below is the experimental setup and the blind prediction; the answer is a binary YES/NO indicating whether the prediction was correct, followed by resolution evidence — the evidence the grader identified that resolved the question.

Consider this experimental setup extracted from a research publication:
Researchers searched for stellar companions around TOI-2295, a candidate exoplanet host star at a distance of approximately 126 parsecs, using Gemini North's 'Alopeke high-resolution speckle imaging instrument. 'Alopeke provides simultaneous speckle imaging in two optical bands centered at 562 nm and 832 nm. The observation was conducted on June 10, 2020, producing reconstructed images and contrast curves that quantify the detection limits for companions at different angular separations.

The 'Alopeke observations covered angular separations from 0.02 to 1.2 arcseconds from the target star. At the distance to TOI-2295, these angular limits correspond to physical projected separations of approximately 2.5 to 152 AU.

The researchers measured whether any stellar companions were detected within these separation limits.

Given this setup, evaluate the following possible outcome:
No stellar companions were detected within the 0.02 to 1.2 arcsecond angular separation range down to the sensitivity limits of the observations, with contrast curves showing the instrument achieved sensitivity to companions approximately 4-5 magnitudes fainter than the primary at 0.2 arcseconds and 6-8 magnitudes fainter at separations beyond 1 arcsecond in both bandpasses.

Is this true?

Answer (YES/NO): NO